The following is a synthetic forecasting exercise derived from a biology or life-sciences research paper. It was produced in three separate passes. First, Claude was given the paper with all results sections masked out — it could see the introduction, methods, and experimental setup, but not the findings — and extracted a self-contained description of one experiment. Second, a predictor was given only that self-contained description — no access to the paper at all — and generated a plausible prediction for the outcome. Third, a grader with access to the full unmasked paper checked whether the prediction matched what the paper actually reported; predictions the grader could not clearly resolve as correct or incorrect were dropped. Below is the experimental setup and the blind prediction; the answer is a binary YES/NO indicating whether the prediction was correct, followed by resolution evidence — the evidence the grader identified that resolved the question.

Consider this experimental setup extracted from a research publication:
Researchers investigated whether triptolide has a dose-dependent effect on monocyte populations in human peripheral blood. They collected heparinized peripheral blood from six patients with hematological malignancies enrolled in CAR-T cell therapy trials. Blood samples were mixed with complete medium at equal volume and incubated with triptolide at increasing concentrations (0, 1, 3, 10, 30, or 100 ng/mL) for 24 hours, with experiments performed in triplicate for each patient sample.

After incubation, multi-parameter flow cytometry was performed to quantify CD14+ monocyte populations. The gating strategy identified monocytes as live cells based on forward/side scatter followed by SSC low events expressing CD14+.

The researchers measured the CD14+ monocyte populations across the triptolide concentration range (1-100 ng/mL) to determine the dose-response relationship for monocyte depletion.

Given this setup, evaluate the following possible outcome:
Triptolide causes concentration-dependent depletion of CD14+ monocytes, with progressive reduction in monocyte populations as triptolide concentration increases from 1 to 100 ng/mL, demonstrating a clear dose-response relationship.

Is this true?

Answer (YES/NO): YES